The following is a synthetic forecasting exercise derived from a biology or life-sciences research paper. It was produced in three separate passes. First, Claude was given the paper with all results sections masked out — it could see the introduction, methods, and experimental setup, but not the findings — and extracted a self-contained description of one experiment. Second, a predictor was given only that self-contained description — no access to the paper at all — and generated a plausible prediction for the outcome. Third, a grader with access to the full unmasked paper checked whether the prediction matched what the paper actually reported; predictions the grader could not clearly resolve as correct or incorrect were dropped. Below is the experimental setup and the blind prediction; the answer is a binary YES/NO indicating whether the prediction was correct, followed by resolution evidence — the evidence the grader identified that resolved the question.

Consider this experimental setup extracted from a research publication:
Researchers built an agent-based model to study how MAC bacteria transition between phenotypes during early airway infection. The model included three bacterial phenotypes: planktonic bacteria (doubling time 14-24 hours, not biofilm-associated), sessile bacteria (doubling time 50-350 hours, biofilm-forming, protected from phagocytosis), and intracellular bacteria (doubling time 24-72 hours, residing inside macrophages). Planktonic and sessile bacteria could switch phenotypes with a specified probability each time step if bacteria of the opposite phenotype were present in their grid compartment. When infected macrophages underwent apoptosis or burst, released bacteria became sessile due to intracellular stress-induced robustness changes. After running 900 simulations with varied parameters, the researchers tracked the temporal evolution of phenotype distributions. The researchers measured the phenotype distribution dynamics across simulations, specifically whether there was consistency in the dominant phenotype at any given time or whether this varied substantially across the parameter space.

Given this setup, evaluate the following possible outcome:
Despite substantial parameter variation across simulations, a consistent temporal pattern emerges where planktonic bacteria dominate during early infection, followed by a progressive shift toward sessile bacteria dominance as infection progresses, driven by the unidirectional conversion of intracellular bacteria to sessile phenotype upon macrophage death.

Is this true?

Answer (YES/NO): NO